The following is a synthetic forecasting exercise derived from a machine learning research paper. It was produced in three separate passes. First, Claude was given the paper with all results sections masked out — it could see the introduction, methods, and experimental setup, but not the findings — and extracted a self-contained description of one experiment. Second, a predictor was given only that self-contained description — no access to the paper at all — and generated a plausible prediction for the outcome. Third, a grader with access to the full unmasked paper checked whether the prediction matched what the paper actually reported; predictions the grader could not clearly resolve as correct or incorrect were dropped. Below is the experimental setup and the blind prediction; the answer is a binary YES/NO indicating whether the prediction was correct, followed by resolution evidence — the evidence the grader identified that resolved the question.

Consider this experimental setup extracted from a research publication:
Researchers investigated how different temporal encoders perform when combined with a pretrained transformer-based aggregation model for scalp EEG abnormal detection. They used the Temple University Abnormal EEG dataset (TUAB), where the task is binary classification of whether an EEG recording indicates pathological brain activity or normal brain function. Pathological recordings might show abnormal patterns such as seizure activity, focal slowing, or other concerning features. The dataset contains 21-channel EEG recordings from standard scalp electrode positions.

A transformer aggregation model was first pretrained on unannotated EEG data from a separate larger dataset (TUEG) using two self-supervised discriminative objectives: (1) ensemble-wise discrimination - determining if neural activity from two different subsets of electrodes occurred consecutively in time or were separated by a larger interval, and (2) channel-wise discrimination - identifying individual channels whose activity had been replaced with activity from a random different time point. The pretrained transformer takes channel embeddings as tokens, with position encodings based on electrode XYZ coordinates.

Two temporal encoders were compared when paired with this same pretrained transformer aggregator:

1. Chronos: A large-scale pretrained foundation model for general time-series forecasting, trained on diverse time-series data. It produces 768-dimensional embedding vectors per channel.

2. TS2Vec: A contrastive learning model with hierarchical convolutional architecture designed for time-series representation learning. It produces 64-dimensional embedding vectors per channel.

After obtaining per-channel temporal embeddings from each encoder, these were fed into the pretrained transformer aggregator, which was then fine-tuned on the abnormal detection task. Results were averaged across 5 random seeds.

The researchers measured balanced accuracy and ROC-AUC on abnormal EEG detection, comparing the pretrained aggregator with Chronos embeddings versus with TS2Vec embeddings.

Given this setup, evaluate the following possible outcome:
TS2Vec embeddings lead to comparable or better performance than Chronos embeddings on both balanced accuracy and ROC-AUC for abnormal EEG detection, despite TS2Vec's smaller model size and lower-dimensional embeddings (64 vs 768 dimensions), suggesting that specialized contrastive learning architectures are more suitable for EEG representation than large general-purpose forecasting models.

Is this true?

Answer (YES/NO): YES